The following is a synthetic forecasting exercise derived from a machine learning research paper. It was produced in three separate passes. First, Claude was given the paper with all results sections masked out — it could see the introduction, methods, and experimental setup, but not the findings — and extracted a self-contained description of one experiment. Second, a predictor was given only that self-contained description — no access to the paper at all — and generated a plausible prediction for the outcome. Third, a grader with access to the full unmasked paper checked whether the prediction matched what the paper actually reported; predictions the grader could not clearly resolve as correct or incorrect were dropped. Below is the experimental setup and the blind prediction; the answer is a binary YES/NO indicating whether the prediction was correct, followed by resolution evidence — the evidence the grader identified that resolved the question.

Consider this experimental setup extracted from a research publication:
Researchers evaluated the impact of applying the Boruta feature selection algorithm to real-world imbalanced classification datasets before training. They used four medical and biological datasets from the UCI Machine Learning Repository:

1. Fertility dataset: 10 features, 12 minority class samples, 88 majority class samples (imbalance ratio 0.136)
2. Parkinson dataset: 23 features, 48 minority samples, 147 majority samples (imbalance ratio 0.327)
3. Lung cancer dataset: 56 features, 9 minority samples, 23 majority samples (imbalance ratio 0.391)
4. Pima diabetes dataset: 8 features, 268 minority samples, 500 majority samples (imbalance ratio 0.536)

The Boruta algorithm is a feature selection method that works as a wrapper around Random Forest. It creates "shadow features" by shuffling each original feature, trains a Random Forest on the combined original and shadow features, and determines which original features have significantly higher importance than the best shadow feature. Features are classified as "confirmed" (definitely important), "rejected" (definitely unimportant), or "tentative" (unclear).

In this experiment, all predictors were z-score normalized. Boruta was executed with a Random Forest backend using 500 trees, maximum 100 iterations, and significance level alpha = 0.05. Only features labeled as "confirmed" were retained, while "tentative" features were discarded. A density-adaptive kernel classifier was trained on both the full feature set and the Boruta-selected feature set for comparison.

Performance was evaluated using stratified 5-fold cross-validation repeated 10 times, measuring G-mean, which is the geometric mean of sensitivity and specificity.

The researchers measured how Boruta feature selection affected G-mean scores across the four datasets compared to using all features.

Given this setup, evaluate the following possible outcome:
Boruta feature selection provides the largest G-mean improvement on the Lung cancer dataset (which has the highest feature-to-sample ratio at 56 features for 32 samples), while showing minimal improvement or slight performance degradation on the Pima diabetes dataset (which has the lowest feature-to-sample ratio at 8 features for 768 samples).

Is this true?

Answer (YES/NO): NO